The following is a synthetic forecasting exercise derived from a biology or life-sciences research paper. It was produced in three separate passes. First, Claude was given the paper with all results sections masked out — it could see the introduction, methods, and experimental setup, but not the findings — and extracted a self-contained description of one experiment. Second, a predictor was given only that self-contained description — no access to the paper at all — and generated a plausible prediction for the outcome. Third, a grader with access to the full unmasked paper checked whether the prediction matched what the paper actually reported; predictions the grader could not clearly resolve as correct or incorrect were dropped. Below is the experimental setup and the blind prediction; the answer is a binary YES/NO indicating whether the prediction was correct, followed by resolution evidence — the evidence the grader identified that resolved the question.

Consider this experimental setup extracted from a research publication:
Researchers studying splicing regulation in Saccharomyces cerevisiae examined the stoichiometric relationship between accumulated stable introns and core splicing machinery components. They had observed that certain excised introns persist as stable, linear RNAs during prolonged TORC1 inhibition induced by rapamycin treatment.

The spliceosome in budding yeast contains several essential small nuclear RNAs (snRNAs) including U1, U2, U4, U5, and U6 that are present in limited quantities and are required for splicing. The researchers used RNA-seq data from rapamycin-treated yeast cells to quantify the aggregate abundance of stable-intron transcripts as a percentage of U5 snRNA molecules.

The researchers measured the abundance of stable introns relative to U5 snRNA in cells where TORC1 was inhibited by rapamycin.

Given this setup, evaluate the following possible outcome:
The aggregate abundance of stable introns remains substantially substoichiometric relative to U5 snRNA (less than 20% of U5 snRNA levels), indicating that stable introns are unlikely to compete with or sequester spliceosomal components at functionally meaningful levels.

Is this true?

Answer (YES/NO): NO